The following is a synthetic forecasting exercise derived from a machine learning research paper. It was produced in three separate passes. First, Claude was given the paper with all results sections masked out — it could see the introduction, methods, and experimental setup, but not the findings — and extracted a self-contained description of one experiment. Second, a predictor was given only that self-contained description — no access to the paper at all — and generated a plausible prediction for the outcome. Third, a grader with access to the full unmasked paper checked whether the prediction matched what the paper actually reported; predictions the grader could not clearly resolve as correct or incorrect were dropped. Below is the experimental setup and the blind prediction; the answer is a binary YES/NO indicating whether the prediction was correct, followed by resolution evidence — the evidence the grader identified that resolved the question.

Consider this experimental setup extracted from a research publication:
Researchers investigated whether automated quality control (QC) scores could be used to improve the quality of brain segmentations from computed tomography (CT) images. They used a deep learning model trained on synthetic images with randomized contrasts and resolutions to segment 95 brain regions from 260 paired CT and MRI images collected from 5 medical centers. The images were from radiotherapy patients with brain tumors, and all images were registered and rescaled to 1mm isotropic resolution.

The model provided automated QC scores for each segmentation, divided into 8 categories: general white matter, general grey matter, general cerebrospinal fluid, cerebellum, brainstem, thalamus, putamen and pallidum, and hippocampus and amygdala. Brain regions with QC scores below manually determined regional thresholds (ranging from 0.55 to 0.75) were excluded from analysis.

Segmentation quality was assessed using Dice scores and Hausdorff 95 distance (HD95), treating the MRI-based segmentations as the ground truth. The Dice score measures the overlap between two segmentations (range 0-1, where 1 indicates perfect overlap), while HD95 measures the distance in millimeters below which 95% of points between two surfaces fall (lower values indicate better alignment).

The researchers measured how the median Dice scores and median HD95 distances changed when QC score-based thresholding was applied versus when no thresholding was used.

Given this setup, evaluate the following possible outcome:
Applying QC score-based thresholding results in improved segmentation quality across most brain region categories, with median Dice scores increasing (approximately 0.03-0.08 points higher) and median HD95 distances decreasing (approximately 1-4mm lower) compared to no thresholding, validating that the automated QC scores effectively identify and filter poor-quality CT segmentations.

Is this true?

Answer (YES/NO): NO